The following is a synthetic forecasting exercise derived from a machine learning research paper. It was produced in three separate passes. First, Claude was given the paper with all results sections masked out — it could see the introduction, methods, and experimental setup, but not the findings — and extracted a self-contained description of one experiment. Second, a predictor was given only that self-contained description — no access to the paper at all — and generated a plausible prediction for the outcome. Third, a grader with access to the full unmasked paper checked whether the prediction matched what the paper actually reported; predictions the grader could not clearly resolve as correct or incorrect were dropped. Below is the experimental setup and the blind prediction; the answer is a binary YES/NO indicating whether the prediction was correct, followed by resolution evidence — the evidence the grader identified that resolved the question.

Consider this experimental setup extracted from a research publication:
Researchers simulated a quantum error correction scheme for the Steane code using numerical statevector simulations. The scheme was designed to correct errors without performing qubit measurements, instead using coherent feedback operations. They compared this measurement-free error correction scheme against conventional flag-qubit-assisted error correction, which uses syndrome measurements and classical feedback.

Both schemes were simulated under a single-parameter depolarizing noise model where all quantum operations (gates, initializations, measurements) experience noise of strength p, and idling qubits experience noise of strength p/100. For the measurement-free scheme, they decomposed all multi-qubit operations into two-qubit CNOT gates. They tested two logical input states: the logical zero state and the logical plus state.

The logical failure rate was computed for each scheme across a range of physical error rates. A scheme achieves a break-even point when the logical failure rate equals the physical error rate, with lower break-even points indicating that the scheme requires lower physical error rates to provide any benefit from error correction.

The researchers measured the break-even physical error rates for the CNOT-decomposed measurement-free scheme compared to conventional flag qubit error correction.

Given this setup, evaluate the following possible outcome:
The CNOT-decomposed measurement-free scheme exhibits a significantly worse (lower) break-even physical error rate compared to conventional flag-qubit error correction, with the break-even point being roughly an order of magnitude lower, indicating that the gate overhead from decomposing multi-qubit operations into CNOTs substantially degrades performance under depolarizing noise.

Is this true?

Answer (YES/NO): YES